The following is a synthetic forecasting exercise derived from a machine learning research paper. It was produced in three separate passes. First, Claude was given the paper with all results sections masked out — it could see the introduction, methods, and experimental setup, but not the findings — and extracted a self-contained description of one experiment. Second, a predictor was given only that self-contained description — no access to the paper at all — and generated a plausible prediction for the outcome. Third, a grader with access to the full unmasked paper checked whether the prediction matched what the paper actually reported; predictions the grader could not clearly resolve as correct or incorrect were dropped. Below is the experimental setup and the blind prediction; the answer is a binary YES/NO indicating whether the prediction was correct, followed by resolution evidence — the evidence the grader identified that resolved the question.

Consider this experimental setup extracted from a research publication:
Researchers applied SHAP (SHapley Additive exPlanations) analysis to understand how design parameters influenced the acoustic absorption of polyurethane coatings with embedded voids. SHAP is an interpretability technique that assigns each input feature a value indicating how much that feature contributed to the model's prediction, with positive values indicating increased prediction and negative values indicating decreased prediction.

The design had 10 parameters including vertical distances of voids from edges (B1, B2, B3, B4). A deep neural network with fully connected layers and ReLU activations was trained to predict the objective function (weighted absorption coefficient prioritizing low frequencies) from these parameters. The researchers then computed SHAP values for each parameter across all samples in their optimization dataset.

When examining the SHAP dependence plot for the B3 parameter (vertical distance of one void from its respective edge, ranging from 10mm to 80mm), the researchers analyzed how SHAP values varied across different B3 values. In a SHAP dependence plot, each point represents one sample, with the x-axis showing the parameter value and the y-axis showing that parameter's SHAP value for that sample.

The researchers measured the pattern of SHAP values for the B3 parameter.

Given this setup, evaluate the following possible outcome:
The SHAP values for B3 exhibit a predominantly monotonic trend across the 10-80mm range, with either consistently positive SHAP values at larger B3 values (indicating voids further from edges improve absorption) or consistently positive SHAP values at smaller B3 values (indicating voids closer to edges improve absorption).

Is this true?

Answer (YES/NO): NO